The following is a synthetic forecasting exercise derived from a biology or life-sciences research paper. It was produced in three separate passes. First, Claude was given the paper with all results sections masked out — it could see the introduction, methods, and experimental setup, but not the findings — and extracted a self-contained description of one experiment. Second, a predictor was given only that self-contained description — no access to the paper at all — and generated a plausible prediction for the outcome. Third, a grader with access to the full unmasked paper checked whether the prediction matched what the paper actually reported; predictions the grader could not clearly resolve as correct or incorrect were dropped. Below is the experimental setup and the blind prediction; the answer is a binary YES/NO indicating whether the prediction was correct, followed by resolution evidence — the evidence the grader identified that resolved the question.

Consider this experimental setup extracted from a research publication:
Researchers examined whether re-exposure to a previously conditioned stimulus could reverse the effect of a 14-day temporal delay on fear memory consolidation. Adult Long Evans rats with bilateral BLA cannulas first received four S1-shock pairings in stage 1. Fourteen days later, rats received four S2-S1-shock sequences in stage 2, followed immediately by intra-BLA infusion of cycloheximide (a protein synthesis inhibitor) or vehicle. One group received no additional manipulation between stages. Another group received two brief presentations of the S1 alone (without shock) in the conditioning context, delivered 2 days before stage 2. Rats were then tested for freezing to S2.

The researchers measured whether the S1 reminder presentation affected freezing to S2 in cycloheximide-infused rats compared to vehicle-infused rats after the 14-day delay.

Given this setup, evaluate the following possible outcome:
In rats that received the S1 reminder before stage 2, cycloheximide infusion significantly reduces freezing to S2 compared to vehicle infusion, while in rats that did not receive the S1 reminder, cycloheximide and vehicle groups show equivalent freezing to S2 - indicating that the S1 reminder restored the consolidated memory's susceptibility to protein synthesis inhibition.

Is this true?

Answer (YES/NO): NO